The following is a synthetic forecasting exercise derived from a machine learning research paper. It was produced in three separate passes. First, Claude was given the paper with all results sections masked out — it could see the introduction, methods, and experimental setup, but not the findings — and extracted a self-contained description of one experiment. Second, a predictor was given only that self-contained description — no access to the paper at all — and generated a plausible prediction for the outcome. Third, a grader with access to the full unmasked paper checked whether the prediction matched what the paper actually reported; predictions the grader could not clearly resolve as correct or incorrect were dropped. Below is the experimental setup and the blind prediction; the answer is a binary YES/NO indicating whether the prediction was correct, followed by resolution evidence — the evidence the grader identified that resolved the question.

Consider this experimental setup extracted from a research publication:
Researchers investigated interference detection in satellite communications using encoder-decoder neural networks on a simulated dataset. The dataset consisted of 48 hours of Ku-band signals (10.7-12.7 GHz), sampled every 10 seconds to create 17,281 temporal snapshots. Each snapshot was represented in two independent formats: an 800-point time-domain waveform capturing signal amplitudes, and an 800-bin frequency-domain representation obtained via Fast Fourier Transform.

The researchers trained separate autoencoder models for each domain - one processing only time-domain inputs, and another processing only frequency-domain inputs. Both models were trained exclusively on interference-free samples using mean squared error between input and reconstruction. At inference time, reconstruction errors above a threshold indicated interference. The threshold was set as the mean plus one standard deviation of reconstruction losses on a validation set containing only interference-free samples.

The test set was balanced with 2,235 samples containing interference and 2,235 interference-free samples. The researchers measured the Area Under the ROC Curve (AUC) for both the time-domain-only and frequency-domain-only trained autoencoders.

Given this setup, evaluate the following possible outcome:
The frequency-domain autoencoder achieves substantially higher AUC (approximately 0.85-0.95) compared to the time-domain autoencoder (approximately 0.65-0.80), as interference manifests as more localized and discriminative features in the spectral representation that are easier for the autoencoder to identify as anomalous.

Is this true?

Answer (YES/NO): NO